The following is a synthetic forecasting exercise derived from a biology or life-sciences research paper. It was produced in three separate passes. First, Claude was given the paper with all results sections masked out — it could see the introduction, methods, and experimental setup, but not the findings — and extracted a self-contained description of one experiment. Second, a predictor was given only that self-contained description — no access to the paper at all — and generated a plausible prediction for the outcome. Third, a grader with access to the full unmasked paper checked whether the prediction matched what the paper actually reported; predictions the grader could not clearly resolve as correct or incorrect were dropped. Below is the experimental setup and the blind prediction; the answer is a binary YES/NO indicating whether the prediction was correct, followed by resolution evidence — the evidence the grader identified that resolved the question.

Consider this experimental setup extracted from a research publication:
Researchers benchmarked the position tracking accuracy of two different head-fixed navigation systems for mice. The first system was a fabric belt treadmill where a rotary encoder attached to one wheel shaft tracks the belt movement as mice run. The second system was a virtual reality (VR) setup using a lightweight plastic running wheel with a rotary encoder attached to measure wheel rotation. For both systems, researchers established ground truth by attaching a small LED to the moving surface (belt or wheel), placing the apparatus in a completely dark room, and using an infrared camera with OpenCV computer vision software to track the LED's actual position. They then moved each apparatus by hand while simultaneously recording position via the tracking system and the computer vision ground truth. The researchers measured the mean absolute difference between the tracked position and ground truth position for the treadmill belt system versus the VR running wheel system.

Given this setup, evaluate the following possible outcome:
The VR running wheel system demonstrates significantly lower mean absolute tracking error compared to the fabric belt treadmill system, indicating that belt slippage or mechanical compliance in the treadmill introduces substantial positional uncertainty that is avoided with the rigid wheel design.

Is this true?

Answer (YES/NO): NO